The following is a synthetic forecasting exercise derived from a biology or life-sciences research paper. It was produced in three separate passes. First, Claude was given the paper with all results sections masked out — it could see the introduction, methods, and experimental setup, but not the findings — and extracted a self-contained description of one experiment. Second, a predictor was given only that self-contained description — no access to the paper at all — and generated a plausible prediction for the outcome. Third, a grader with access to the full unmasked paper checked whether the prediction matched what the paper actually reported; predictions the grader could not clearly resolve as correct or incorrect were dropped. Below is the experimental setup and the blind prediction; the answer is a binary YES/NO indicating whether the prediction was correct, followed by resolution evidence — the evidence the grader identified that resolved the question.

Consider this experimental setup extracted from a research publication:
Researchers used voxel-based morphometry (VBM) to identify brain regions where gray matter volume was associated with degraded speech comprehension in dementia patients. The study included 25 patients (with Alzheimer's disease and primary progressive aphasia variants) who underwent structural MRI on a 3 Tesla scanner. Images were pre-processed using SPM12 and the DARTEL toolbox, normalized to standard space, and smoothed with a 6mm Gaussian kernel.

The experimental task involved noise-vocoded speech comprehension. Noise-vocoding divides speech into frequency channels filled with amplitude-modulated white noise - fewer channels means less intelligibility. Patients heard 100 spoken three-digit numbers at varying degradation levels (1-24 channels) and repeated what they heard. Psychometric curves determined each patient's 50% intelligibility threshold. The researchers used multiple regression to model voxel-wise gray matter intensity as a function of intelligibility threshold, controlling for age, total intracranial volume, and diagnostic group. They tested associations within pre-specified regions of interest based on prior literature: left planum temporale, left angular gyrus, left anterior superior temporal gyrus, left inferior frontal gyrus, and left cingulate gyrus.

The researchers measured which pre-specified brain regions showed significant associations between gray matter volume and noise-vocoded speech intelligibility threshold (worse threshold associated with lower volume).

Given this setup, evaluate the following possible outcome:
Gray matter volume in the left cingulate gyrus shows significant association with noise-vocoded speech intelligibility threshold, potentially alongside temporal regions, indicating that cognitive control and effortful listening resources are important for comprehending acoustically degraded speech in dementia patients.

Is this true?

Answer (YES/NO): YES